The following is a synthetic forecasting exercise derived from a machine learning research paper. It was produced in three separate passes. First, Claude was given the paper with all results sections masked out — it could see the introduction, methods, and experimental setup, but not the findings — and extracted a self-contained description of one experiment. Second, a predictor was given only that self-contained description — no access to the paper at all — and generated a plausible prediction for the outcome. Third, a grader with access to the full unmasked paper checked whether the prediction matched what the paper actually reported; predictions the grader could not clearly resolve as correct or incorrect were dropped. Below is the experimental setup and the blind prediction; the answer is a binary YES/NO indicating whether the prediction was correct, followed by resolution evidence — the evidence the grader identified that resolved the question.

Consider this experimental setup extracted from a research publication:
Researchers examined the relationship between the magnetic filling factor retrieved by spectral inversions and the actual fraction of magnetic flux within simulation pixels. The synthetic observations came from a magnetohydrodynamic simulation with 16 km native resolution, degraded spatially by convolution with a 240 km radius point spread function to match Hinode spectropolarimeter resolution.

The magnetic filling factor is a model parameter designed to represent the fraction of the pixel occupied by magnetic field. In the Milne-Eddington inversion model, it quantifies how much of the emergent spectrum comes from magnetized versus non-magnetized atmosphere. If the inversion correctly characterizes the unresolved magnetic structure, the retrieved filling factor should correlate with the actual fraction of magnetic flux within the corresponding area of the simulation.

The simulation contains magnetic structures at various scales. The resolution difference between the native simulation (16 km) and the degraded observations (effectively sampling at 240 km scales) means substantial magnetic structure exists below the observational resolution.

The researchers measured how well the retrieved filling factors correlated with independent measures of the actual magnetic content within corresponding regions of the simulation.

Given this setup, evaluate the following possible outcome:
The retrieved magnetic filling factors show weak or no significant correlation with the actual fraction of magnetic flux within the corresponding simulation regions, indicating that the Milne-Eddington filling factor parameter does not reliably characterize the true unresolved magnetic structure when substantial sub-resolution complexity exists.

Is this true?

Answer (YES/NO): YES